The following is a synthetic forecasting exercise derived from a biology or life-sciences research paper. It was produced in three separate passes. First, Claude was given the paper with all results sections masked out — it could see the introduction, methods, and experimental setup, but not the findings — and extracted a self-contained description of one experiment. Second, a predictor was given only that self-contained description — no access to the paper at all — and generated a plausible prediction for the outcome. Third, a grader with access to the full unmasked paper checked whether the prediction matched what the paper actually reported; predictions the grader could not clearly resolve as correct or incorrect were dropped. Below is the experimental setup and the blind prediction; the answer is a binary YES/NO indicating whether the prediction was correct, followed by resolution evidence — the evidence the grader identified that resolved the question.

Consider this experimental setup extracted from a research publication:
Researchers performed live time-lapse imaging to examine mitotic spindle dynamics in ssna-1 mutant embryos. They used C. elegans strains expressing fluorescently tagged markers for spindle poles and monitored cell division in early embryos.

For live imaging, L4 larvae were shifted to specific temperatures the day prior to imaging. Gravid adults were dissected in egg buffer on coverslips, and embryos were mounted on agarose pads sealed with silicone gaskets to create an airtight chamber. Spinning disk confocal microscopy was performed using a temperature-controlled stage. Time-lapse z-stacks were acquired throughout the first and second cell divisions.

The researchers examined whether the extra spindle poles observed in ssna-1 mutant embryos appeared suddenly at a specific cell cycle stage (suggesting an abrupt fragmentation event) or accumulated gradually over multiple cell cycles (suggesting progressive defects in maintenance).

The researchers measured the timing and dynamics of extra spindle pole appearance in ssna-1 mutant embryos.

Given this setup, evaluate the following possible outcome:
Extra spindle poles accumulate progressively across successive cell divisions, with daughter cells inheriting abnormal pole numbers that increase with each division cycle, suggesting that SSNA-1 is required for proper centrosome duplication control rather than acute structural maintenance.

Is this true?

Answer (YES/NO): NO